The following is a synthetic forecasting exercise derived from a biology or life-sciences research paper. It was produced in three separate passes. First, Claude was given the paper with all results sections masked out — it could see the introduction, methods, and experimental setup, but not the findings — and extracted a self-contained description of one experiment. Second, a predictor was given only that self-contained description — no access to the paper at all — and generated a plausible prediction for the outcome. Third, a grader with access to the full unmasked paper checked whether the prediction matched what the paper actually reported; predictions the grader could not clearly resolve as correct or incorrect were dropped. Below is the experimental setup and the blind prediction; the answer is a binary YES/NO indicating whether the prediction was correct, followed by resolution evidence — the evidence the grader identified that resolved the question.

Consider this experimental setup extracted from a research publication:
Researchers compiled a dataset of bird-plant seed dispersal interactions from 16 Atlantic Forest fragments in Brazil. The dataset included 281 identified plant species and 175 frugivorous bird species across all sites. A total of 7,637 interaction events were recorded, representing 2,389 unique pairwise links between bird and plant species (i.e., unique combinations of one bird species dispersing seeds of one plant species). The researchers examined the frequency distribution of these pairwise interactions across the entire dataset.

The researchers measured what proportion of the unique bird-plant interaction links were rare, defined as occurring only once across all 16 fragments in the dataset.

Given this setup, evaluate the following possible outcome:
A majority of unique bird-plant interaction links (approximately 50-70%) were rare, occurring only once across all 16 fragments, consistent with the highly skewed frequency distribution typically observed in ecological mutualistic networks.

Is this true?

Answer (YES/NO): YES